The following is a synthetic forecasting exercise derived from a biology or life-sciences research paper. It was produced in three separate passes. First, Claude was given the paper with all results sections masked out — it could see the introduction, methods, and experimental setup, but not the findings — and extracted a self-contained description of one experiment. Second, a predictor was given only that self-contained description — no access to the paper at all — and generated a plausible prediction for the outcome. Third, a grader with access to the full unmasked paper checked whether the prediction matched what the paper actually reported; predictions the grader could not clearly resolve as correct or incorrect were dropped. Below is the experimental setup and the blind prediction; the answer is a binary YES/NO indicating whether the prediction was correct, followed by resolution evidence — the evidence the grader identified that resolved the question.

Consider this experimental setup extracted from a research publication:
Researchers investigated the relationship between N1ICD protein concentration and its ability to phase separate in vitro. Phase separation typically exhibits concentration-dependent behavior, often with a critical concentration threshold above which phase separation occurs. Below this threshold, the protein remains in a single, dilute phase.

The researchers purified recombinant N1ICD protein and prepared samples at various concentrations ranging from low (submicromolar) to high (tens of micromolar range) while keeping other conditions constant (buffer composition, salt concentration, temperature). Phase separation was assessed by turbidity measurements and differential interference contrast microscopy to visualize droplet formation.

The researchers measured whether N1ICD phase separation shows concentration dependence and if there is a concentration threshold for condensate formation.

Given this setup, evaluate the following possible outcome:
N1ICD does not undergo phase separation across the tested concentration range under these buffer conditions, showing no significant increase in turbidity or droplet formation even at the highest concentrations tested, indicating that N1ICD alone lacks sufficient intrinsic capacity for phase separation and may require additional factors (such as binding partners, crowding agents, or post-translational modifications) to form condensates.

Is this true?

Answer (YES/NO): NO